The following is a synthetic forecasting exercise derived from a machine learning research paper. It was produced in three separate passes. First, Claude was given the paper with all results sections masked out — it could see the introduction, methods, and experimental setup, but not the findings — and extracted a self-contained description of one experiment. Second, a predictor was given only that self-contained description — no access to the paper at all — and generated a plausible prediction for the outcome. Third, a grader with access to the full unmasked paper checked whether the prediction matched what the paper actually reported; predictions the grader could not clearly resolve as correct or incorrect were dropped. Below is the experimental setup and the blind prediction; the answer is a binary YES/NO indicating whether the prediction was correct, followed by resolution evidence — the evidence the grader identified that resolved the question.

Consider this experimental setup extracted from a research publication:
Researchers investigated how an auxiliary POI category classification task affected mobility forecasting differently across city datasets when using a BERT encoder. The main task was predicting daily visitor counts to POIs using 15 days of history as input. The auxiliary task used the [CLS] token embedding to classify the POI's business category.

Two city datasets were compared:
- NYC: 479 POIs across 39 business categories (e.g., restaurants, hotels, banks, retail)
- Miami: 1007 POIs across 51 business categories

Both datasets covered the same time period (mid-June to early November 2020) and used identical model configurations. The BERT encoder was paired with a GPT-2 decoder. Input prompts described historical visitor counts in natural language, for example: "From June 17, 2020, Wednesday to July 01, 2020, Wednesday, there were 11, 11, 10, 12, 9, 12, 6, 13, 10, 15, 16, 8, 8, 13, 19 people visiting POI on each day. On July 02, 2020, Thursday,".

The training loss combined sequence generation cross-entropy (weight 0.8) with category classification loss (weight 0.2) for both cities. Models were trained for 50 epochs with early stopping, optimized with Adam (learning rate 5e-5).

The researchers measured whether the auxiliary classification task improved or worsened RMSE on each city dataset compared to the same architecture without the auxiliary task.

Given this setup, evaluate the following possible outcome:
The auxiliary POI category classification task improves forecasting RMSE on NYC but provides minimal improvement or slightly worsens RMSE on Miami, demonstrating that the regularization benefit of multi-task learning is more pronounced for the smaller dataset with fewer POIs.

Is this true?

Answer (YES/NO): NO